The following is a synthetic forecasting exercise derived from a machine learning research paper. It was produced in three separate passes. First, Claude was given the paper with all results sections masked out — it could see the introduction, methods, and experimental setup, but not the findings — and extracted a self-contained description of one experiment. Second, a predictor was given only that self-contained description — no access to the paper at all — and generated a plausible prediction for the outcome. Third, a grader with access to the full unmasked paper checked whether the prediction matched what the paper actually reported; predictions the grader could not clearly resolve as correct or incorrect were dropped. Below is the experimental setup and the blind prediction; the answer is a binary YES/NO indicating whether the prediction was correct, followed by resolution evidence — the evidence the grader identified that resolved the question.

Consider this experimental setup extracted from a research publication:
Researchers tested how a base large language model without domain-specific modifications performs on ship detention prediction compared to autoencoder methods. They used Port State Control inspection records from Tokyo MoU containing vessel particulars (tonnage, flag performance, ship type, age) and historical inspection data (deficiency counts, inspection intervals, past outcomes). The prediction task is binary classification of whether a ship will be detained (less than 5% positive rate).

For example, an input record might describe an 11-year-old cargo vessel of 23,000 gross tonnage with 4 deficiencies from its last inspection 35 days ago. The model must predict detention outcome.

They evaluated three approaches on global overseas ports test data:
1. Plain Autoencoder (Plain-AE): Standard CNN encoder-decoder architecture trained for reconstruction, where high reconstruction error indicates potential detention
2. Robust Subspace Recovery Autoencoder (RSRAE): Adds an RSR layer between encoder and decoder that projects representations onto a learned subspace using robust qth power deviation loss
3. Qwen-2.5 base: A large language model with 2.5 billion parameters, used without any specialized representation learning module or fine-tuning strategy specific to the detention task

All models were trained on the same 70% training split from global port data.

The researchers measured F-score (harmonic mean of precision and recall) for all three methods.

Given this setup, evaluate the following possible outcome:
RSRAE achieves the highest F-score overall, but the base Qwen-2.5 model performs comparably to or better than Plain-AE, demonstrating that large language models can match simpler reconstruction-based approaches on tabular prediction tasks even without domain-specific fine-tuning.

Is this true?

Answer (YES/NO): NO